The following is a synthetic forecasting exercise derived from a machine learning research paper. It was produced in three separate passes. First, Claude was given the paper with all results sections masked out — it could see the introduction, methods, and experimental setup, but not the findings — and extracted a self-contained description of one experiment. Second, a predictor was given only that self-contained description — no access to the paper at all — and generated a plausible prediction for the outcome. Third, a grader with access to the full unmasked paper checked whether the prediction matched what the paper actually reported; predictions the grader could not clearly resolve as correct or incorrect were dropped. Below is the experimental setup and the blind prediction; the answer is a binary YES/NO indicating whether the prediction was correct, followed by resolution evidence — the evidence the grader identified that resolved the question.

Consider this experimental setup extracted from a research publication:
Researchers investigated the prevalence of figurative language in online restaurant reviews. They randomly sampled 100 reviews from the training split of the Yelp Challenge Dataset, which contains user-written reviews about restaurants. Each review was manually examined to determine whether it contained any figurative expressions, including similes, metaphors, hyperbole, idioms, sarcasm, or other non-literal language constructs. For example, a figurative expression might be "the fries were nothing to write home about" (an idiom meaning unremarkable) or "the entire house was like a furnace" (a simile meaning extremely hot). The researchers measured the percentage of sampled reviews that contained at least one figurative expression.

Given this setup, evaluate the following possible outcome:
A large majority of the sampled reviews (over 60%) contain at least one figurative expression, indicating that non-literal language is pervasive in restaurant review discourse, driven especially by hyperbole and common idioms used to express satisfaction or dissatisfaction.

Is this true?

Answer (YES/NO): YES